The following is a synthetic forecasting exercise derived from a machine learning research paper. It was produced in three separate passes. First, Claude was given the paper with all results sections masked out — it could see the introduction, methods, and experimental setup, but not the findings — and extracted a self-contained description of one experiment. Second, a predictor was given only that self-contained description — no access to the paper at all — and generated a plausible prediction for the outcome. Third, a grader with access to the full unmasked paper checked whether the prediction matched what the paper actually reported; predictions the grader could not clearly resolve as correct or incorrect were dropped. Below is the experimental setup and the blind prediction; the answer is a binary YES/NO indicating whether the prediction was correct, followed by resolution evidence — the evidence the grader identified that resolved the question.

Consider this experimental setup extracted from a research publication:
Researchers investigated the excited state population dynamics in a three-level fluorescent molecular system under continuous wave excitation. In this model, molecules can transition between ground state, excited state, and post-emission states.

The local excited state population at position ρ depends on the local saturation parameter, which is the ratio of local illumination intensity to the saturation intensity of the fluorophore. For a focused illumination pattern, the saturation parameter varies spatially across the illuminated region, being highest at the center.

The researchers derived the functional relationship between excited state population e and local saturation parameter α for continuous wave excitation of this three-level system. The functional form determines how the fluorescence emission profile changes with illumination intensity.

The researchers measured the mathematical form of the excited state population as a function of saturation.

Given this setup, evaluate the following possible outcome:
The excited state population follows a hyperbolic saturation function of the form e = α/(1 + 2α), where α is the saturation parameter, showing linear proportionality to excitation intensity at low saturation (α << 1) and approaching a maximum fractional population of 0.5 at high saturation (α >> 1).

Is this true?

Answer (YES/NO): NO